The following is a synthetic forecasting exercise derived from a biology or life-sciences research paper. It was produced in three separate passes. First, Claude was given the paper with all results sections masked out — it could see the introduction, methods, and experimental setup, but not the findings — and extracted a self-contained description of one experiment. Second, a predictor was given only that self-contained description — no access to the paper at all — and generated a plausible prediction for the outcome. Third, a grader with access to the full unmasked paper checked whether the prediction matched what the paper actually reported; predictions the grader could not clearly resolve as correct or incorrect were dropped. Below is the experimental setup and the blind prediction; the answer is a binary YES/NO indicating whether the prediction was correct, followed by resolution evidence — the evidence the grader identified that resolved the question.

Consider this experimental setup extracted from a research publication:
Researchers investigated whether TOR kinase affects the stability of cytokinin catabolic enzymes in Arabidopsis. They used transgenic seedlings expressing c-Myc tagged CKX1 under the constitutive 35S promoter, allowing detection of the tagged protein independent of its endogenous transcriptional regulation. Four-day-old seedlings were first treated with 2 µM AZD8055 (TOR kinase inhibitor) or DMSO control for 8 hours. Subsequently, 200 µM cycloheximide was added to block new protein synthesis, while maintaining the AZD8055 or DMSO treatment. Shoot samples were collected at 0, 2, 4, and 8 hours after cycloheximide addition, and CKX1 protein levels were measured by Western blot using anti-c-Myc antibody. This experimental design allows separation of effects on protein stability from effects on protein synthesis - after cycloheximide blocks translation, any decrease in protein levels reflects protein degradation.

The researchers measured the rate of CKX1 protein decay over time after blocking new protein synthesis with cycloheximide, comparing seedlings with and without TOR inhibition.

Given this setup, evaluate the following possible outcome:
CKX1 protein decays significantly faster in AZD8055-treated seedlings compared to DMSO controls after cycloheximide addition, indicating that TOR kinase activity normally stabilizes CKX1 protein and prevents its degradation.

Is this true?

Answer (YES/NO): NO